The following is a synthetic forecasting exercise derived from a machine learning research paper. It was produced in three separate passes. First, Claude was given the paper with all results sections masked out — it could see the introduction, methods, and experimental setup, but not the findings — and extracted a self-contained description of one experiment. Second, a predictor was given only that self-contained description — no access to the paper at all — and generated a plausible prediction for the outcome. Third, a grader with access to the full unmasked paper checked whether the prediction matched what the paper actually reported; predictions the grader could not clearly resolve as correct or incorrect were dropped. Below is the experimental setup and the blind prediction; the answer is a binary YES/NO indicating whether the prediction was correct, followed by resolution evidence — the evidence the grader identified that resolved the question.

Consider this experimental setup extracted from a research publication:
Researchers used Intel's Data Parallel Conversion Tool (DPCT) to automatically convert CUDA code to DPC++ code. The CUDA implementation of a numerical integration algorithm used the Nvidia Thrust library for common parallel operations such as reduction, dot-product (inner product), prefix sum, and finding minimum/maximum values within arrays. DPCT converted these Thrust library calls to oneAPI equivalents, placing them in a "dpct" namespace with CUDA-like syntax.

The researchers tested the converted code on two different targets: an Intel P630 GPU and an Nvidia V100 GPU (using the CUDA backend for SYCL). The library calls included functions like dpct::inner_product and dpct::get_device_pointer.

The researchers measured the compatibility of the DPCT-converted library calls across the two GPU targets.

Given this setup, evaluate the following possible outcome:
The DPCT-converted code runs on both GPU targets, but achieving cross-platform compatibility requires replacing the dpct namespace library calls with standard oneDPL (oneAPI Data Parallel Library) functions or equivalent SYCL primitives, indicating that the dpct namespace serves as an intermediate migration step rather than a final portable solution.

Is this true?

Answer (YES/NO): NO